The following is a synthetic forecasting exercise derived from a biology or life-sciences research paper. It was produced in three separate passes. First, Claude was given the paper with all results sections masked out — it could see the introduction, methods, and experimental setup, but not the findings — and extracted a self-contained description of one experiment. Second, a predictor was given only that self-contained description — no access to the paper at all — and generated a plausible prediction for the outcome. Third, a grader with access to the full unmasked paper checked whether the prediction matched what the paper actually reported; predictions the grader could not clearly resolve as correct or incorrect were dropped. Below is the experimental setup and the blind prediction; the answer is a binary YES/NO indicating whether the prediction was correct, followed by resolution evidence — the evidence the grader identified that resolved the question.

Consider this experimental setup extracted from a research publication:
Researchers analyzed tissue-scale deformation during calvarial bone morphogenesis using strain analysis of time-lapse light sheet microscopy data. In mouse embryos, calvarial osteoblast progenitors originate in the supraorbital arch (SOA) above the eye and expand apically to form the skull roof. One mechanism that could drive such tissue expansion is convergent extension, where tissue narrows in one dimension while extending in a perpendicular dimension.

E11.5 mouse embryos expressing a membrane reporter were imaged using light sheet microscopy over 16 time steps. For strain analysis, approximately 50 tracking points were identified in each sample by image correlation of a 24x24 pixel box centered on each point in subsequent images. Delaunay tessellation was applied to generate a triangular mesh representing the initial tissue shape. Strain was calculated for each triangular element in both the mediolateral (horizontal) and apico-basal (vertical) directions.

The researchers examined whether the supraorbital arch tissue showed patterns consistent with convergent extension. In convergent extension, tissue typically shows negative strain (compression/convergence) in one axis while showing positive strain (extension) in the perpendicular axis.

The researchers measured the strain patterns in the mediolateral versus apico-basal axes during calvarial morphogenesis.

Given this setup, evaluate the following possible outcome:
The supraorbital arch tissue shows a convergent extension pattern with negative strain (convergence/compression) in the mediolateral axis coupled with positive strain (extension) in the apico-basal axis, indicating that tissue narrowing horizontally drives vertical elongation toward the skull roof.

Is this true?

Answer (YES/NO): YES